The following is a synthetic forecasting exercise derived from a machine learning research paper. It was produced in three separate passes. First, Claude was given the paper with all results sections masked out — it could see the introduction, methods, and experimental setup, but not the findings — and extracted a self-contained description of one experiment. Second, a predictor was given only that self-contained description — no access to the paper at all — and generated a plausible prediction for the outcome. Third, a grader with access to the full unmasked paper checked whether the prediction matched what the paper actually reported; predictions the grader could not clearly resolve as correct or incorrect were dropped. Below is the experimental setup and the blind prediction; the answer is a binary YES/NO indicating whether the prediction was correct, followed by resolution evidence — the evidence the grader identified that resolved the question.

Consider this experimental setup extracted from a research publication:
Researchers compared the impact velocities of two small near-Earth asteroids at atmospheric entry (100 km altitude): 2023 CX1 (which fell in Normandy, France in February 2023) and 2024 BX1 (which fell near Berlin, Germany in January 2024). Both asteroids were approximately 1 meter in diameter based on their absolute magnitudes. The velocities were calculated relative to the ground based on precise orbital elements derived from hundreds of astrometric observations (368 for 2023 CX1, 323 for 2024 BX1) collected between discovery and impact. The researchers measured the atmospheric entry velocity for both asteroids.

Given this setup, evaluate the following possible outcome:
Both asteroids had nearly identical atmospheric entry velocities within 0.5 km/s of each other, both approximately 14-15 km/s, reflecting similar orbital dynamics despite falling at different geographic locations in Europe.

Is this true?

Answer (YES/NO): NO